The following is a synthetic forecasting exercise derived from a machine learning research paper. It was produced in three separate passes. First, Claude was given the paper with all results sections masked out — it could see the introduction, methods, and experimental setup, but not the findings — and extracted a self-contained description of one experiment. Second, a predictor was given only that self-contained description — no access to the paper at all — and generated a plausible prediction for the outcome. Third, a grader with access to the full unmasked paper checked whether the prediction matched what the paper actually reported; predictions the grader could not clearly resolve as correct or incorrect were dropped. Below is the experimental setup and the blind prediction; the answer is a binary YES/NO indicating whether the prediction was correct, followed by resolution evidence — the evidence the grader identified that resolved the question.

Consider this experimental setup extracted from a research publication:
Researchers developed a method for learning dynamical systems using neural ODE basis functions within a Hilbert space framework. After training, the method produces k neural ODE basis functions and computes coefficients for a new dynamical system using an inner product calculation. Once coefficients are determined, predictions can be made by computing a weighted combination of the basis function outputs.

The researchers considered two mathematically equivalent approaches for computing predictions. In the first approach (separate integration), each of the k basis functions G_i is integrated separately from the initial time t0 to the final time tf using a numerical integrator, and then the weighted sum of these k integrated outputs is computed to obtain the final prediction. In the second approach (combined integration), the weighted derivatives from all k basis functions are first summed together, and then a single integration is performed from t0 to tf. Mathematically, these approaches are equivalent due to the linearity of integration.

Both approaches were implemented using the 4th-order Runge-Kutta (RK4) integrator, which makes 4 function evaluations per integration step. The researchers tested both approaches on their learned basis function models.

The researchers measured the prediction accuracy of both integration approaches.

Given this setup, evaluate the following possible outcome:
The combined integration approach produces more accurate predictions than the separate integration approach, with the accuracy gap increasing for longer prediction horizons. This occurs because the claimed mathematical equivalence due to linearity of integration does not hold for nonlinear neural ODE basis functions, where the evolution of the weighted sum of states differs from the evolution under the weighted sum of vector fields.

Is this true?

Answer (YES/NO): NO